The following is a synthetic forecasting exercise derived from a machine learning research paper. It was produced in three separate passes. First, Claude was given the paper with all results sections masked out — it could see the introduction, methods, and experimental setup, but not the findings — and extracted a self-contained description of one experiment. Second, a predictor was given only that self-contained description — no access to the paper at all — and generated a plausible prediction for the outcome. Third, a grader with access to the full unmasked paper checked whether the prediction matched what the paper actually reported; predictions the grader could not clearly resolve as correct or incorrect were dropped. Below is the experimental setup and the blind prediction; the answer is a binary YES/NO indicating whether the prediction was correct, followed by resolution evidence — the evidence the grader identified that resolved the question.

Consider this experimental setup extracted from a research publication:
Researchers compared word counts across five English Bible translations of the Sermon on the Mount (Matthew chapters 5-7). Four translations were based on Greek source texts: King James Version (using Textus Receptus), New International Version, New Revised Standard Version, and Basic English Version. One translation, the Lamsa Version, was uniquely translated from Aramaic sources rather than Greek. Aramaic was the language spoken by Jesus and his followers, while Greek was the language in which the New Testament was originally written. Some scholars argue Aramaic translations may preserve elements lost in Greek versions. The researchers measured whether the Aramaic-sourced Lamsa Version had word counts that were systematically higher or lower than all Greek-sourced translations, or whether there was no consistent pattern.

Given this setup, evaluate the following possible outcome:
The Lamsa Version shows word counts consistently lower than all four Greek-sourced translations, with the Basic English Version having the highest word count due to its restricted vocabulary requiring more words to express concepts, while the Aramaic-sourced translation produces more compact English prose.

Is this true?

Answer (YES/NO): NO